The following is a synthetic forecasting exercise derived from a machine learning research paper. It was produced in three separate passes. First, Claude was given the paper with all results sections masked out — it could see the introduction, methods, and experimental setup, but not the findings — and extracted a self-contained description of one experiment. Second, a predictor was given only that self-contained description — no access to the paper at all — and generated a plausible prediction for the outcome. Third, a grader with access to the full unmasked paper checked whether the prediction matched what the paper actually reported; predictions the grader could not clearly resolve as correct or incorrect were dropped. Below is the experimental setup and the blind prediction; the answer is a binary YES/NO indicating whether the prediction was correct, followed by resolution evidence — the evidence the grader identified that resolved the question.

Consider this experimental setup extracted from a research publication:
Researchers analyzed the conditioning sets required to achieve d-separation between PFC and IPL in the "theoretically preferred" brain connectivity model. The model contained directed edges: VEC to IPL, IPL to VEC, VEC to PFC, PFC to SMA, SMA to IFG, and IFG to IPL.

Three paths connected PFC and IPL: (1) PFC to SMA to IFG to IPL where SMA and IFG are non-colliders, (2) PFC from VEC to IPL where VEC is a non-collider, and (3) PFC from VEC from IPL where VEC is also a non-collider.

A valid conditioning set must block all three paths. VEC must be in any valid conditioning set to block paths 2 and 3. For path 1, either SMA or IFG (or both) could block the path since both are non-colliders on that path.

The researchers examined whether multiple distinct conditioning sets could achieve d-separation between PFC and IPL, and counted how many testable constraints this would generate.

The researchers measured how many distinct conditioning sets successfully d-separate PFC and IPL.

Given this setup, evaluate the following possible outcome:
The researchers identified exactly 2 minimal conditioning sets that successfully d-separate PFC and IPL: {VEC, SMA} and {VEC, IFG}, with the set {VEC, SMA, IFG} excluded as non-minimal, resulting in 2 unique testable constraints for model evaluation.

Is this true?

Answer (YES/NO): NO